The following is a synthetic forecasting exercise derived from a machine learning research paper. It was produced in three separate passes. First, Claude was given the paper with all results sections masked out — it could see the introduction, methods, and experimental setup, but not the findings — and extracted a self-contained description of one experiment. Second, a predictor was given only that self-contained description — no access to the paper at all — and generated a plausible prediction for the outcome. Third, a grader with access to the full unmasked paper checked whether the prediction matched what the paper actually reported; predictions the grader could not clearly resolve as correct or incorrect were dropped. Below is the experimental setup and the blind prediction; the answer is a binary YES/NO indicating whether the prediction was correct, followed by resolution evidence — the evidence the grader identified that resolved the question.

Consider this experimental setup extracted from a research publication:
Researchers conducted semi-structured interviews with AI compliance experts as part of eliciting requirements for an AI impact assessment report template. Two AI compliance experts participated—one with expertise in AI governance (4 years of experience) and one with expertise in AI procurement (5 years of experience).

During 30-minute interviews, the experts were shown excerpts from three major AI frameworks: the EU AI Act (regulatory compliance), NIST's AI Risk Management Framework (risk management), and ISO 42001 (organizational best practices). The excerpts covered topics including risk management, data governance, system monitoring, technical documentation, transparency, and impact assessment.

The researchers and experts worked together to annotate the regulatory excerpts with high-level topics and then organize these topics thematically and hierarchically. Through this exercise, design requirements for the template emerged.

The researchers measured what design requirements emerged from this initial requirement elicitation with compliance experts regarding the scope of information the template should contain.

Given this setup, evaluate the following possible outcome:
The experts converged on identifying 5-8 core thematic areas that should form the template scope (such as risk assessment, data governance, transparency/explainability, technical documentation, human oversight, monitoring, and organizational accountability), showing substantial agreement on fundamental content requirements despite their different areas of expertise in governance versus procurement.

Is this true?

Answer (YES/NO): NO